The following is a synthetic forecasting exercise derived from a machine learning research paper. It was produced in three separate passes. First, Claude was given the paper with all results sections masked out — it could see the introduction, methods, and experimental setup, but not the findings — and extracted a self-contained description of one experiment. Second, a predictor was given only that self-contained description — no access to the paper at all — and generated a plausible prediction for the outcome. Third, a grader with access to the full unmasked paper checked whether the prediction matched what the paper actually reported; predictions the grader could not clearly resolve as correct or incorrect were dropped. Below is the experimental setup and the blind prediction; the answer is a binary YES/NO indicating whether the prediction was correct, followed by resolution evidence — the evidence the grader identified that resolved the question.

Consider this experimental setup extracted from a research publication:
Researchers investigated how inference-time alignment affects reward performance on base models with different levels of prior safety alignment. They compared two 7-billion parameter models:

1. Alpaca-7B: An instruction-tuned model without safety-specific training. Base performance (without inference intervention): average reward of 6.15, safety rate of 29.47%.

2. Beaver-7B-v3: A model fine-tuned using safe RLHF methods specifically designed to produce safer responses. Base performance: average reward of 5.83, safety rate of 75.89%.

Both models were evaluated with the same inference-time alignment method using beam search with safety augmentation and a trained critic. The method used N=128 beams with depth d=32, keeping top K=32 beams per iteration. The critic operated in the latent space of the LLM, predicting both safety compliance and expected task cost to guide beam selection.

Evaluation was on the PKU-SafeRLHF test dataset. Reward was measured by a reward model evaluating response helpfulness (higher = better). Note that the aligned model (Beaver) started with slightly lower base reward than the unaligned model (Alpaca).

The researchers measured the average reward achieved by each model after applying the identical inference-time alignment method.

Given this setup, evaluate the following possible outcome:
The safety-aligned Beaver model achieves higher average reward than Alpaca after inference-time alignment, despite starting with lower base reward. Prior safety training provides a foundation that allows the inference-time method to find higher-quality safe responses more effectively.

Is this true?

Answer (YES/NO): YES